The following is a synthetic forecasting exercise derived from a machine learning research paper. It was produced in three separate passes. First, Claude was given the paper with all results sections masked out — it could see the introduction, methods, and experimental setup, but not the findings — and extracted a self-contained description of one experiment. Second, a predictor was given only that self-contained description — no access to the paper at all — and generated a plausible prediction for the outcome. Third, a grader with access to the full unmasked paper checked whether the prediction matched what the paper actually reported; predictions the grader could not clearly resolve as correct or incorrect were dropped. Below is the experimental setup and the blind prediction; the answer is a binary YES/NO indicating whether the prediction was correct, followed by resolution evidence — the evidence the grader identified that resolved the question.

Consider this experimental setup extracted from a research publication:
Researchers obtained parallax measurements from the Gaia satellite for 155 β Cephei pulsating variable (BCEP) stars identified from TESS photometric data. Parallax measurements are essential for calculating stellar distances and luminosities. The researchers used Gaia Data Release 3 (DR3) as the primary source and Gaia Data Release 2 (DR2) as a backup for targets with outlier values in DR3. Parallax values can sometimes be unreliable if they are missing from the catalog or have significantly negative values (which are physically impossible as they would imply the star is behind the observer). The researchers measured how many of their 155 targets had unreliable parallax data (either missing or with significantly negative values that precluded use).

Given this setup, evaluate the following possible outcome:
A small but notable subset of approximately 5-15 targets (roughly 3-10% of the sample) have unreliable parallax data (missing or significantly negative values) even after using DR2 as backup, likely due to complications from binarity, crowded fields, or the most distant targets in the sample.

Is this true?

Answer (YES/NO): NO